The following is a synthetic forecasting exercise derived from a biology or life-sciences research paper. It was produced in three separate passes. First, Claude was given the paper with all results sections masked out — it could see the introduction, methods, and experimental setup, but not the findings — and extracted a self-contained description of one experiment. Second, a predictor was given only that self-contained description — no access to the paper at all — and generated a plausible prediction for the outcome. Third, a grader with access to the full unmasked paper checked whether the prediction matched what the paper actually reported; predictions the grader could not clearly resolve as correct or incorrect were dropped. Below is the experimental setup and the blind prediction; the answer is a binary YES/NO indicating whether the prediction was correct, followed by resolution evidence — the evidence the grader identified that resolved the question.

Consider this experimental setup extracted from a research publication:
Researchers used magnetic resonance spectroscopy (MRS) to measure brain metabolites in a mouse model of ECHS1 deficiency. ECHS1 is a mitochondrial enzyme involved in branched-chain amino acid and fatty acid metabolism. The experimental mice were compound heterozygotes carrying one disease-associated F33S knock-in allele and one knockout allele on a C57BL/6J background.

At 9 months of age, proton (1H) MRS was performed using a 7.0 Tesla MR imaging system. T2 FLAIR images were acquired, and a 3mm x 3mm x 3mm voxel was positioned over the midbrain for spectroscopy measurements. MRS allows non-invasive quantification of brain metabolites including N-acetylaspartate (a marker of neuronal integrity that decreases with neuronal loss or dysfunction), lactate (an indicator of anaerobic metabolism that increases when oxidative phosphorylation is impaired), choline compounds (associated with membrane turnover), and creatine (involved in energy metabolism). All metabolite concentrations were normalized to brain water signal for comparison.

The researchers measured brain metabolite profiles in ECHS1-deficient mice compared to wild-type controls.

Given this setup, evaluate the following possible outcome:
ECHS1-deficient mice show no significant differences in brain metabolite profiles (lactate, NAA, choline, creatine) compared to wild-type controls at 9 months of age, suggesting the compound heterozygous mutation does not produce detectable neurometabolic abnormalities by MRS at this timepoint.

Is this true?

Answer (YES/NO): YES